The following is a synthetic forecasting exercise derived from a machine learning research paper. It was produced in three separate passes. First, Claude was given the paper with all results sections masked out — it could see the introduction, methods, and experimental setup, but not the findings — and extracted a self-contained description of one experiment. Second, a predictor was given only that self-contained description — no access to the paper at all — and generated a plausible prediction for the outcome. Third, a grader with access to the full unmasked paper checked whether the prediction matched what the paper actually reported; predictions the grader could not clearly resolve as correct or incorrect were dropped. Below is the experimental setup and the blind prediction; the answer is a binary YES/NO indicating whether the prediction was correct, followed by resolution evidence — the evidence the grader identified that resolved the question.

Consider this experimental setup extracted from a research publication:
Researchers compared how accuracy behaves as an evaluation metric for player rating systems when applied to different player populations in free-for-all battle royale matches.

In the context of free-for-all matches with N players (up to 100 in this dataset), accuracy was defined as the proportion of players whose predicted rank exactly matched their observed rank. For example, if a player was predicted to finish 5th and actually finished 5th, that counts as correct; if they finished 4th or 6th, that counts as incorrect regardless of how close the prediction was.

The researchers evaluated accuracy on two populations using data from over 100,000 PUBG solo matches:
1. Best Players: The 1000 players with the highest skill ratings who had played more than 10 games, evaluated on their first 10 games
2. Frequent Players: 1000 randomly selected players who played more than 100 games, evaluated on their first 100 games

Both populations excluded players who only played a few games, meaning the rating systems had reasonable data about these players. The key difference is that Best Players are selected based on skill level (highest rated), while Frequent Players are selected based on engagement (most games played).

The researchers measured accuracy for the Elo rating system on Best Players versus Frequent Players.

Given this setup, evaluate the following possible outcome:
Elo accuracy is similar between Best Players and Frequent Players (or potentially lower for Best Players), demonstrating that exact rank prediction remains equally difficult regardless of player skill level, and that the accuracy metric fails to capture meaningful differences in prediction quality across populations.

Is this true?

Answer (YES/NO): NO